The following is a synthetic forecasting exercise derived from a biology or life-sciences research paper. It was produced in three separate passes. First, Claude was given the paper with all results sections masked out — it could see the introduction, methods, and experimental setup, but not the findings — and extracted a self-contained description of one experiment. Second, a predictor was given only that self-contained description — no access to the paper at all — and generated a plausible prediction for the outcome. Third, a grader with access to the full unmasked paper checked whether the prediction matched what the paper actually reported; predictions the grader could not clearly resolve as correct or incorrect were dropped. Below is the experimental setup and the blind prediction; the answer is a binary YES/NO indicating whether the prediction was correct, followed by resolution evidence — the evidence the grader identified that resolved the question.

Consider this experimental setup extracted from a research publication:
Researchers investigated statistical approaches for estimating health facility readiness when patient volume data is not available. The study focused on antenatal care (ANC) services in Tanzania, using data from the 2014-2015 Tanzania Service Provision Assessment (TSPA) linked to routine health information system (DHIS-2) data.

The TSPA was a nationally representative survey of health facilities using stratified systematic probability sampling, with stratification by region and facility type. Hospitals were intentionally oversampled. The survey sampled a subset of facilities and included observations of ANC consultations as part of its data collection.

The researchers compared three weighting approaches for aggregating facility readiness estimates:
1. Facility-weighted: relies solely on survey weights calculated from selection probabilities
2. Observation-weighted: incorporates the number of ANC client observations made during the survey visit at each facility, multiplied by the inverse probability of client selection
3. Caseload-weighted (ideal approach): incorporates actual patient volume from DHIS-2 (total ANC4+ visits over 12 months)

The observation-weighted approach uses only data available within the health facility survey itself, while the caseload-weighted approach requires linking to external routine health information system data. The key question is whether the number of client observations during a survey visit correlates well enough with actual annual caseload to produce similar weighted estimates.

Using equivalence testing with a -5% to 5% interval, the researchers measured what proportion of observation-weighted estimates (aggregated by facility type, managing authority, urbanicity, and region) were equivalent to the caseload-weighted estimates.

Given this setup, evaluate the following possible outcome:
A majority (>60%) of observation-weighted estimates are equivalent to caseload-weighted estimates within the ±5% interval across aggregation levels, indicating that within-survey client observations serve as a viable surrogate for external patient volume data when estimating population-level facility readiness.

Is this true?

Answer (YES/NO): YES